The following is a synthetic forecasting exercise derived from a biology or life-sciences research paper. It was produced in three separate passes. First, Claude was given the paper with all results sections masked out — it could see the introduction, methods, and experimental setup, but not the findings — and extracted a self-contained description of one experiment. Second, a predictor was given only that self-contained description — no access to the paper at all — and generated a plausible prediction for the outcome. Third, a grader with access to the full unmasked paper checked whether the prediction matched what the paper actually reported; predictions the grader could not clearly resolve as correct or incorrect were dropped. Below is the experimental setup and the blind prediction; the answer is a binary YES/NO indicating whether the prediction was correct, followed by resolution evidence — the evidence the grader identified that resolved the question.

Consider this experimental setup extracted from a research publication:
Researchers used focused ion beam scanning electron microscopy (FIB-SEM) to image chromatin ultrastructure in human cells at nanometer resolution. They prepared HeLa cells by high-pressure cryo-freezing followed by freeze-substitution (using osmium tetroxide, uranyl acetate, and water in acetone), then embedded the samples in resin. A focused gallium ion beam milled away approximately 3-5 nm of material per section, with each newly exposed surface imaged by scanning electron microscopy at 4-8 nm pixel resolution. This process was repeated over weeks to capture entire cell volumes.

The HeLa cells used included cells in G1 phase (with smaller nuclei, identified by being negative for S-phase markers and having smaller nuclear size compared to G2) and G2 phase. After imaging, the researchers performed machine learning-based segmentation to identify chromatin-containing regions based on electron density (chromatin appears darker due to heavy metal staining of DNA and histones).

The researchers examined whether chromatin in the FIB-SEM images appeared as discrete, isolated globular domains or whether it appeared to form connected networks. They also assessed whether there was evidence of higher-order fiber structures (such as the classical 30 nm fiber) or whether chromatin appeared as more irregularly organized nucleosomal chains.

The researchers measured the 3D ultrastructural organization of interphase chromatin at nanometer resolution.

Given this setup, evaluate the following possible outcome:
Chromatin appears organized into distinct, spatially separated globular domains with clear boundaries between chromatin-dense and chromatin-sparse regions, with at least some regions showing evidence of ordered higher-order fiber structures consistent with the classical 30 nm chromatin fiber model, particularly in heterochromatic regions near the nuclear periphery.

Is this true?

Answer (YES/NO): NO